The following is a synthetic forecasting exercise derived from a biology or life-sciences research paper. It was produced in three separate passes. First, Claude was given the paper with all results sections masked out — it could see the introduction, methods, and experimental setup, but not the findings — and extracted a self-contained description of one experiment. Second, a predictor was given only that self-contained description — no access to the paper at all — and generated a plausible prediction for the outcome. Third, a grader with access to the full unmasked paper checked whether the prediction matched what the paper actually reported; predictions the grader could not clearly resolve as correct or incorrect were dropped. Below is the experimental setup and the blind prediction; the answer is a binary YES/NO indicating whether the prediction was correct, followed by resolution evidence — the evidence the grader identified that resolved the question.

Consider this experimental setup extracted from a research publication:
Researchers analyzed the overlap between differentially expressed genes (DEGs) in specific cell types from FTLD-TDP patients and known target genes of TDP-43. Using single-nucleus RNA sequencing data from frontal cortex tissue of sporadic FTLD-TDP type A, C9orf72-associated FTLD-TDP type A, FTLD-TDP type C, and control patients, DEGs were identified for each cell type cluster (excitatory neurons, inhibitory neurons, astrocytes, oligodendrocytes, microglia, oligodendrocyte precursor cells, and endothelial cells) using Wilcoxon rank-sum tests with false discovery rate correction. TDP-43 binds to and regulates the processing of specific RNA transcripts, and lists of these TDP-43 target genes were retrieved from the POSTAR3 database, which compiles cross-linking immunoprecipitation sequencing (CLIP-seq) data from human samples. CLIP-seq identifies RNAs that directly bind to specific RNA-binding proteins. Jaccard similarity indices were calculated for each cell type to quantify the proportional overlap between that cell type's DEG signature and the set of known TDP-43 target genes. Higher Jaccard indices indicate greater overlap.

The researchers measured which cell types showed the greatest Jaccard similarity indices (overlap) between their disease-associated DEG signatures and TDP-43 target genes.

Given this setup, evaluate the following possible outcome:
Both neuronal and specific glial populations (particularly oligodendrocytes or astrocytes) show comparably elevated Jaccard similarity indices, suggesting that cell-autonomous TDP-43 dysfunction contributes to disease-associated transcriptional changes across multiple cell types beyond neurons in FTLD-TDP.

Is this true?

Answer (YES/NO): YES